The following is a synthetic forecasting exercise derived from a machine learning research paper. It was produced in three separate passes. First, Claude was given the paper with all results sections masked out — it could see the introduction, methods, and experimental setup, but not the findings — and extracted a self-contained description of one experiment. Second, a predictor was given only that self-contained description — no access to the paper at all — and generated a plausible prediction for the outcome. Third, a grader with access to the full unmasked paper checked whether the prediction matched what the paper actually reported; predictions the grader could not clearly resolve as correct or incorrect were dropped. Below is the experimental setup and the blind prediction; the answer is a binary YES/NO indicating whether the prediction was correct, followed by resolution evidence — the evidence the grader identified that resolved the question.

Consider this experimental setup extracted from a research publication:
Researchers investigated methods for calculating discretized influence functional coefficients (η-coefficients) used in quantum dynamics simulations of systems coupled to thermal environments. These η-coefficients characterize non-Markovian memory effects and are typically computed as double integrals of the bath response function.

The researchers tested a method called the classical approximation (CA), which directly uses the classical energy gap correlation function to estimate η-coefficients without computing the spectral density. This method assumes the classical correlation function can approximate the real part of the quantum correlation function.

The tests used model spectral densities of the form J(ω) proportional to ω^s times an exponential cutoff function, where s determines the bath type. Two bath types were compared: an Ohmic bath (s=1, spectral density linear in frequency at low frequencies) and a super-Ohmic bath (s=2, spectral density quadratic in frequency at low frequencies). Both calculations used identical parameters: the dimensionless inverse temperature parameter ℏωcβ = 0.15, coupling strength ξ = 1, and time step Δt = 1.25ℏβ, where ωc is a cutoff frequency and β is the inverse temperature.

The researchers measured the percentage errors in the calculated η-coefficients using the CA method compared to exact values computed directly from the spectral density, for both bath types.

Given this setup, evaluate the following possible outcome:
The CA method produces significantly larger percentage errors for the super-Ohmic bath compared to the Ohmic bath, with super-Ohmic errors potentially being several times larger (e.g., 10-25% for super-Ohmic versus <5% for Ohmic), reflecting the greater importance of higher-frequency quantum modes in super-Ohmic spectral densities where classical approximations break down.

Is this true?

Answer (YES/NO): NO